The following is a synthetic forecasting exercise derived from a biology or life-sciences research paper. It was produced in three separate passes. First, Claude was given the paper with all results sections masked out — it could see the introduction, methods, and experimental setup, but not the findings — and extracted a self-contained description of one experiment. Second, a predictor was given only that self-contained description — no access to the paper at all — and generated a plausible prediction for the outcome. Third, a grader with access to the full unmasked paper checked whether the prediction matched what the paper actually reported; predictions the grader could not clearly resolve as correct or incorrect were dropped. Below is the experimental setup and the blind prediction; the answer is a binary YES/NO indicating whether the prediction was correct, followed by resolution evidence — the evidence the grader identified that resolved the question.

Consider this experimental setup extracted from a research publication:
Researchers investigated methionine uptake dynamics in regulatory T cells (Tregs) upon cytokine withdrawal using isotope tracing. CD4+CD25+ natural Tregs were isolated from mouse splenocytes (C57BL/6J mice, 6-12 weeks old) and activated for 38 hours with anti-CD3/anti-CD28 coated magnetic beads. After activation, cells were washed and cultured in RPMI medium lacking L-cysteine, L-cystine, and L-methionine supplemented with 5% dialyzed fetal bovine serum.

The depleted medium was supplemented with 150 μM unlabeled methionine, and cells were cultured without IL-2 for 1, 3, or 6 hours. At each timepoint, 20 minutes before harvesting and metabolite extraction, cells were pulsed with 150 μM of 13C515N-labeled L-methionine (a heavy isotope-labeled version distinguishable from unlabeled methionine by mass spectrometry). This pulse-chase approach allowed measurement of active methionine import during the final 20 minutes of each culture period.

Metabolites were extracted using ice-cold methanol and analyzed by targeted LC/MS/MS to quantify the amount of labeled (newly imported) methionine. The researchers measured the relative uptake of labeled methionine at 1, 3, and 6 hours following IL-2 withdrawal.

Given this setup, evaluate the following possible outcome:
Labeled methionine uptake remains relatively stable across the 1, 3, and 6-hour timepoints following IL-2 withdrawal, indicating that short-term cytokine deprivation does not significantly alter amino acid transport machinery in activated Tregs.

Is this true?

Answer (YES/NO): NO